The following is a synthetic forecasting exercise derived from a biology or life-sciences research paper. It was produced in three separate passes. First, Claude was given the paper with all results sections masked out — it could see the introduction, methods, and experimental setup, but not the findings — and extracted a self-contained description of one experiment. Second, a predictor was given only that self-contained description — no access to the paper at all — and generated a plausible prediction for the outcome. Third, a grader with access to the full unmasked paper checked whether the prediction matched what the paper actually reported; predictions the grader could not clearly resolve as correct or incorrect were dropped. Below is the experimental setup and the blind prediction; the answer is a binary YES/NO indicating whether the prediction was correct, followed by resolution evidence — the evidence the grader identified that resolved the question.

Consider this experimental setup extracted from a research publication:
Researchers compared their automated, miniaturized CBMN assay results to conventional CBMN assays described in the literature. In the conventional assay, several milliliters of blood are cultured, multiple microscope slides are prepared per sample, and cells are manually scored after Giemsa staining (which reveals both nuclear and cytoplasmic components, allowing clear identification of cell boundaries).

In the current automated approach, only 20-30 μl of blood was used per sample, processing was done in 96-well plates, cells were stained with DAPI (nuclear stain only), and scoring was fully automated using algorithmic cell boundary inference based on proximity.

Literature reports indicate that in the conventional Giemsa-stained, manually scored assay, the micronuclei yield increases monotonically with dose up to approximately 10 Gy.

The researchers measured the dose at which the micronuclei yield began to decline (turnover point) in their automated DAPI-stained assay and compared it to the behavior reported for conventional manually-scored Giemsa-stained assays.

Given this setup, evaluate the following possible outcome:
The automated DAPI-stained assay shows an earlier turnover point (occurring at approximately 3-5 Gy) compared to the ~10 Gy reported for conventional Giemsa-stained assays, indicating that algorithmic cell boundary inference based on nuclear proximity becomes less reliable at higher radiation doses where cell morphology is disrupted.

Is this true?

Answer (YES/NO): NO